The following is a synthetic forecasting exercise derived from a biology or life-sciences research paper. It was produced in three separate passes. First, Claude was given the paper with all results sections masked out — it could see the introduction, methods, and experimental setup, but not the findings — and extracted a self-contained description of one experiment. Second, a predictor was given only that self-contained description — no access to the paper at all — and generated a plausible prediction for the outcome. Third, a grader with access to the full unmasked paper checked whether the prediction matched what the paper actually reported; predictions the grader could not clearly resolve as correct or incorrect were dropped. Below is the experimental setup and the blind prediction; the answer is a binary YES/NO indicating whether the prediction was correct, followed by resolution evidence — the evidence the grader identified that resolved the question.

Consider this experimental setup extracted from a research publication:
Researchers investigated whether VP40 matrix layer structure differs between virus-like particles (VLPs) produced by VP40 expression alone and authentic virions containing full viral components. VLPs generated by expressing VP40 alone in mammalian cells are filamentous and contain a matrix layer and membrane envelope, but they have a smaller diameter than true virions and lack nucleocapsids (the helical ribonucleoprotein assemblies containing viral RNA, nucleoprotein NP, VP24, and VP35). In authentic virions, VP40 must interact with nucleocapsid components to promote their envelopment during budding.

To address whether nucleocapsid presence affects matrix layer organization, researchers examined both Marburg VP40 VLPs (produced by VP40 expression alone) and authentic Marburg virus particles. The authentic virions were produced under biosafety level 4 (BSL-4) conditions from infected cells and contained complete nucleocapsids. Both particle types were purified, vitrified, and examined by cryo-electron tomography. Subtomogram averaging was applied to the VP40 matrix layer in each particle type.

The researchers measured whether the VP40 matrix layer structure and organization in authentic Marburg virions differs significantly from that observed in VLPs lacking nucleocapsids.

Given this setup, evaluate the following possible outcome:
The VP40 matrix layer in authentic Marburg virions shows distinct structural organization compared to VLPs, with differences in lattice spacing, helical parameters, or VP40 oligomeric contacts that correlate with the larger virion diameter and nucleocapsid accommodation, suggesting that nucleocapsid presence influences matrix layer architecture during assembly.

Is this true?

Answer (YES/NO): NO